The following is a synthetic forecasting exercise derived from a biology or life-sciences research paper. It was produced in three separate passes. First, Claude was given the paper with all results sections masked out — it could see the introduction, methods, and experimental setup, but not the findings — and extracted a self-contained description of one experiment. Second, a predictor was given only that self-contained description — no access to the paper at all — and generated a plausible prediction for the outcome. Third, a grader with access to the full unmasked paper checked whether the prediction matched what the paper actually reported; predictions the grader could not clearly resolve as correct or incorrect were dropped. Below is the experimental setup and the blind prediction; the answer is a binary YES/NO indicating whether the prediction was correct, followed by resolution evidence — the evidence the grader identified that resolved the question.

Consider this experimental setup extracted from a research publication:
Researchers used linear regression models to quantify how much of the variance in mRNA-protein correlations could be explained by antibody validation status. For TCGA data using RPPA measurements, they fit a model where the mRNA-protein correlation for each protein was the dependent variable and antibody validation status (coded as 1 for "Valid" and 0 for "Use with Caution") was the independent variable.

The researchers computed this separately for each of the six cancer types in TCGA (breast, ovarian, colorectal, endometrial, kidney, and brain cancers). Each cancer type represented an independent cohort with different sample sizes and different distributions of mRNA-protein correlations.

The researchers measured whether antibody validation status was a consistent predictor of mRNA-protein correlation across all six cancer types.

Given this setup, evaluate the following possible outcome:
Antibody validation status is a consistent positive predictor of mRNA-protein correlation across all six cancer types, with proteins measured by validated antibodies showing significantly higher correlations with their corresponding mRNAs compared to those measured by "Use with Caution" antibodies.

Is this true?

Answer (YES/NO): YES